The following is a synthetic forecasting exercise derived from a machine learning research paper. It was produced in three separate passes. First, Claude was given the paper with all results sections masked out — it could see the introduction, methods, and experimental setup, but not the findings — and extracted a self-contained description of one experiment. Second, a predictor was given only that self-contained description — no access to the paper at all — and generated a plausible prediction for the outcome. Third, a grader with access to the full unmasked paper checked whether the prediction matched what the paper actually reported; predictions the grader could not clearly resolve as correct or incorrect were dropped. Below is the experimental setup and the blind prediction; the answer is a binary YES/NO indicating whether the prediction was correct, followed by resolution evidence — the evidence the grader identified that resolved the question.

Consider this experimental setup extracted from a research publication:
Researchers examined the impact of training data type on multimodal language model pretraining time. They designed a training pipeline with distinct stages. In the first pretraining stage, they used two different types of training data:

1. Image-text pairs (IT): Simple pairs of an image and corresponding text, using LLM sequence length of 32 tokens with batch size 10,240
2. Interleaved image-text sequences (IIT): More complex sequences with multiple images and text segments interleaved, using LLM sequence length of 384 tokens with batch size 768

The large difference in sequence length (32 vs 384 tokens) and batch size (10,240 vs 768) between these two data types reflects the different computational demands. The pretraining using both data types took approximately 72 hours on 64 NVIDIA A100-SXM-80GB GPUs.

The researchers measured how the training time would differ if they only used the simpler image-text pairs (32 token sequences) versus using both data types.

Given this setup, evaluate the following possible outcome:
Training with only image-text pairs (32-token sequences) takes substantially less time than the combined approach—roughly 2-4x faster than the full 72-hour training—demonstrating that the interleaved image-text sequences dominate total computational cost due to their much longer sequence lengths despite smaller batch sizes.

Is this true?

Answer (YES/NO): YES